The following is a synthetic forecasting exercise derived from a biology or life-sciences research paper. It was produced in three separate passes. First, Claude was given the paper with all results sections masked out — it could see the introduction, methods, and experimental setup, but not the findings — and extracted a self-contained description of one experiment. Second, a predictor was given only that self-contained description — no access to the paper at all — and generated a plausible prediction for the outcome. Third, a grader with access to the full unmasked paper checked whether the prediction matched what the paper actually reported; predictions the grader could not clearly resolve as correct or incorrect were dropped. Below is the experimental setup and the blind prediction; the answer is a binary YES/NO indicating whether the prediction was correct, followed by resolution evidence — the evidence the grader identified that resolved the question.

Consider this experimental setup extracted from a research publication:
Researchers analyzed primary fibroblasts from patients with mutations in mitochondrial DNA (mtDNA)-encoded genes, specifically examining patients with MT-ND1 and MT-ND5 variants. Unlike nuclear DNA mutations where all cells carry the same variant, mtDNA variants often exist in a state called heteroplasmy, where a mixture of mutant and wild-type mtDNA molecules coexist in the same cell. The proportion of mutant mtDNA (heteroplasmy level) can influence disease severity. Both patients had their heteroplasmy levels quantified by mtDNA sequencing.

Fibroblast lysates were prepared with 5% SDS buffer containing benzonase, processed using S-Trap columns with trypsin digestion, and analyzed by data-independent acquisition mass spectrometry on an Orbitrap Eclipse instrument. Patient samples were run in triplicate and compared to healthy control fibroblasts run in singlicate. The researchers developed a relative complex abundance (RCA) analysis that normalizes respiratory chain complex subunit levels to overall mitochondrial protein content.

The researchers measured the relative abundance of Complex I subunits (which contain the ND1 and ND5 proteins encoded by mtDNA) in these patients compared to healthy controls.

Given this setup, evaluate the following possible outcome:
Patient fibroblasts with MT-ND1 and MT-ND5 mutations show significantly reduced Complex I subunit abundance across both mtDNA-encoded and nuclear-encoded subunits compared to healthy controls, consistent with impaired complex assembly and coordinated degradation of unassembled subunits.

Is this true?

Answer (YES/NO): NO